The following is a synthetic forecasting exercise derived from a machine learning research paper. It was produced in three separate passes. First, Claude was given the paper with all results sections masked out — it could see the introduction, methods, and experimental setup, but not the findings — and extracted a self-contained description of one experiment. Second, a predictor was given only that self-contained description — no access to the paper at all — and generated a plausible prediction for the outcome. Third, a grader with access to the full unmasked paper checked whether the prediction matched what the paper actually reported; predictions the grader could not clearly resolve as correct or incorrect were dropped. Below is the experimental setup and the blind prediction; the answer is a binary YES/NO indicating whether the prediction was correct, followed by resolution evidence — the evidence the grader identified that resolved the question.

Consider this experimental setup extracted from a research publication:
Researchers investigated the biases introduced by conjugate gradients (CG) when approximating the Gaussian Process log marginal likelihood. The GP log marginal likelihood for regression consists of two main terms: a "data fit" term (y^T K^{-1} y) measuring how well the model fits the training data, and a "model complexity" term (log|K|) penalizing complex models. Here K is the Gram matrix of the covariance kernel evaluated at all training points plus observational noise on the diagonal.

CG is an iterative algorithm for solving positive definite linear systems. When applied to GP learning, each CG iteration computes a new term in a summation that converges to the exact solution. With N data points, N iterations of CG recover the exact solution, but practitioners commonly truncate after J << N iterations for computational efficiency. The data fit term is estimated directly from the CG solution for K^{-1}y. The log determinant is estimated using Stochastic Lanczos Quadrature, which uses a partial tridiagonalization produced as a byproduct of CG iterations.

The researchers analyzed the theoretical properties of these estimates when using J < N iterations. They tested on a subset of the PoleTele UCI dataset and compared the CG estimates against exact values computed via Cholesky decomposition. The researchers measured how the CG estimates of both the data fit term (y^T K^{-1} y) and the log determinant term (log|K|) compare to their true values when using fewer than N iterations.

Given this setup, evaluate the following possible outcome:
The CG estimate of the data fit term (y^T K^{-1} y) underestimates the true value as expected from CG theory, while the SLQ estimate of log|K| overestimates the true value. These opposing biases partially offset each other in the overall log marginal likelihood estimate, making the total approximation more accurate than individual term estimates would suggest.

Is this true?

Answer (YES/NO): YES